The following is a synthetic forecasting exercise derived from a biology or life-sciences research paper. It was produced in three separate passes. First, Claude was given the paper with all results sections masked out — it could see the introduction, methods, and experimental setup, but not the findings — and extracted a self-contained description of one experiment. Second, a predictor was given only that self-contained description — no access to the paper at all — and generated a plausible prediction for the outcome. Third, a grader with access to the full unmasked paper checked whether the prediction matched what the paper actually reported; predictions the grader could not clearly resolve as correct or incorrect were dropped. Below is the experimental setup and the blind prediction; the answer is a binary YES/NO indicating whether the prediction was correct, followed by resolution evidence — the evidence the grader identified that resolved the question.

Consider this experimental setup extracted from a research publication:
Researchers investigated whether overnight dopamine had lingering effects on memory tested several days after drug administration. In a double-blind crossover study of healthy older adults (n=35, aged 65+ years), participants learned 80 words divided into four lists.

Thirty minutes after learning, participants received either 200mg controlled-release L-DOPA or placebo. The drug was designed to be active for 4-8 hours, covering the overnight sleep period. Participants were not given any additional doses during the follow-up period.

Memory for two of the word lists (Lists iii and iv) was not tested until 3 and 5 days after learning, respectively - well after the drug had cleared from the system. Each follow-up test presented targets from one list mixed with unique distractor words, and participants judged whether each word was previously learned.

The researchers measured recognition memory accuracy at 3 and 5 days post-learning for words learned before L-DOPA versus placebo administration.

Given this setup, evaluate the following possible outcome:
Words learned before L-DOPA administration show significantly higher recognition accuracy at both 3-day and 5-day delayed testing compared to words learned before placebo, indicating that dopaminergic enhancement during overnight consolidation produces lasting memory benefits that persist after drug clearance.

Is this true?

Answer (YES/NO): NO